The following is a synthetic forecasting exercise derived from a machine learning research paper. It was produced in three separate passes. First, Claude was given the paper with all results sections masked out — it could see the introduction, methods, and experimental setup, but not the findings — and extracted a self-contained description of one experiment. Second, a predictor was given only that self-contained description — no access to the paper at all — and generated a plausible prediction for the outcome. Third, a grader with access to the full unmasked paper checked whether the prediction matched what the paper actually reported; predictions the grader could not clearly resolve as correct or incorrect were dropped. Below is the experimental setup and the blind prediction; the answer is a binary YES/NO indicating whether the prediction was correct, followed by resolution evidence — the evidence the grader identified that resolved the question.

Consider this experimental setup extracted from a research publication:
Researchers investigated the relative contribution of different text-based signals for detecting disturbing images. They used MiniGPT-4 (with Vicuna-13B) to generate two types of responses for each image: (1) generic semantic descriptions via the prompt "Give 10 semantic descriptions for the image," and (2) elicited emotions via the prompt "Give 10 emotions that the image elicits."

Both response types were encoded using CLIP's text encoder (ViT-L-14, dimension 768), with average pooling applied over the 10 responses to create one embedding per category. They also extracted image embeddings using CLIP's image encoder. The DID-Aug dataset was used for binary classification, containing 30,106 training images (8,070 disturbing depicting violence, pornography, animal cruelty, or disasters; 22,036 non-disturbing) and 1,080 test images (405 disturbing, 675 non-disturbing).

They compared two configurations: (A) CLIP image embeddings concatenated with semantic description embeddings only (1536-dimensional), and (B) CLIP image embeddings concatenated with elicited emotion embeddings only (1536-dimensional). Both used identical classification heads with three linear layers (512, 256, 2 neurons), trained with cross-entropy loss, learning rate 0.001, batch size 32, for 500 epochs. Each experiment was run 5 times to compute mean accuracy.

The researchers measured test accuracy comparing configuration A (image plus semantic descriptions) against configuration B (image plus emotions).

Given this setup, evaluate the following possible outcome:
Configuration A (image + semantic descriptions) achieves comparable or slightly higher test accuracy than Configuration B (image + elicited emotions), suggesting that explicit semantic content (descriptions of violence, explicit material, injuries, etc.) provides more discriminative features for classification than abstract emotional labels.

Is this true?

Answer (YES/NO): YES